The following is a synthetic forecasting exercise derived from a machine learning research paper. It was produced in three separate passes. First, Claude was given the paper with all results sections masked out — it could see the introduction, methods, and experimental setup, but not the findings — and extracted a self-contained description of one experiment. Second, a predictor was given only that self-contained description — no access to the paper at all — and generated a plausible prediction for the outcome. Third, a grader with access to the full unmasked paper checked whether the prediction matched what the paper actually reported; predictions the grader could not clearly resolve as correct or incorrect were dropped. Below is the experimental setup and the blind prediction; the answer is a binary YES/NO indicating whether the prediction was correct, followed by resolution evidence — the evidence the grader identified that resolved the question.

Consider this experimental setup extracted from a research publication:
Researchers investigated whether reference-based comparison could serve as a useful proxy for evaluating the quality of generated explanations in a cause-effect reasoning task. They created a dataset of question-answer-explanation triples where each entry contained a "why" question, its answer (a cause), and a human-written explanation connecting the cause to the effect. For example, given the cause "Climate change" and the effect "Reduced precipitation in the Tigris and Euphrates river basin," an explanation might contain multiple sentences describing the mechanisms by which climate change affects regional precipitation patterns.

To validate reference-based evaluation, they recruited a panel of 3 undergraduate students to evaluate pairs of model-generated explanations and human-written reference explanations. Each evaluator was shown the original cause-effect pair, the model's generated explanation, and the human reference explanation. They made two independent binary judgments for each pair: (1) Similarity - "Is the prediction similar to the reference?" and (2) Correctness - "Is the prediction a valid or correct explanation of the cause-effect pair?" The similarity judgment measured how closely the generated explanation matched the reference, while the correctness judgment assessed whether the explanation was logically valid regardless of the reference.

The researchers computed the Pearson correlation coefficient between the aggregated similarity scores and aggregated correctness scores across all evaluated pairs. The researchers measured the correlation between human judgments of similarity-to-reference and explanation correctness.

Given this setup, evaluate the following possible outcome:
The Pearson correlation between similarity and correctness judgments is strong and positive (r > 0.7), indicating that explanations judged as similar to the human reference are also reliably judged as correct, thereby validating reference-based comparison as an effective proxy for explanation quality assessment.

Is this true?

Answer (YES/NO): YES